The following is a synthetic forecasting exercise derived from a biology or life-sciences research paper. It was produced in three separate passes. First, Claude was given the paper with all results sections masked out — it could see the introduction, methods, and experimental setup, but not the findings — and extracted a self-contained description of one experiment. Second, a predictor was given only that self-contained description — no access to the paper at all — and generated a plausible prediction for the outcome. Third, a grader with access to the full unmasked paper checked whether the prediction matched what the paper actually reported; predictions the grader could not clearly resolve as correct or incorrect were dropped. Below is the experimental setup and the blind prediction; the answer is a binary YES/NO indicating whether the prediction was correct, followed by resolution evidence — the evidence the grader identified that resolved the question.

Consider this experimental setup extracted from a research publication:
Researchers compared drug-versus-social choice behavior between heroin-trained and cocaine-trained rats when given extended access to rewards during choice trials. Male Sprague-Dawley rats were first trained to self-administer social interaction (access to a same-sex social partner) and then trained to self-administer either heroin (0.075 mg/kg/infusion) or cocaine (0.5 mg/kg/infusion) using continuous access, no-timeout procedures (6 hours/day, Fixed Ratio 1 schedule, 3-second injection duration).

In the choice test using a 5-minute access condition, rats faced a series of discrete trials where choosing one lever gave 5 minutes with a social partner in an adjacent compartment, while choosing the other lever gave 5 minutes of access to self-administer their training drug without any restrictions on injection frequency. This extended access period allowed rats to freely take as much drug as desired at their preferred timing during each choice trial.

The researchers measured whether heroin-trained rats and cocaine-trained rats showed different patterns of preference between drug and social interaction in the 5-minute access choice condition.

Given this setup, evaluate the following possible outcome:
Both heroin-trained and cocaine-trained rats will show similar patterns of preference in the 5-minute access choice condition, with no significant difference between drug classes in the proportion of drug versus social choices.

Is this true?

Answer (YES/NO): NO